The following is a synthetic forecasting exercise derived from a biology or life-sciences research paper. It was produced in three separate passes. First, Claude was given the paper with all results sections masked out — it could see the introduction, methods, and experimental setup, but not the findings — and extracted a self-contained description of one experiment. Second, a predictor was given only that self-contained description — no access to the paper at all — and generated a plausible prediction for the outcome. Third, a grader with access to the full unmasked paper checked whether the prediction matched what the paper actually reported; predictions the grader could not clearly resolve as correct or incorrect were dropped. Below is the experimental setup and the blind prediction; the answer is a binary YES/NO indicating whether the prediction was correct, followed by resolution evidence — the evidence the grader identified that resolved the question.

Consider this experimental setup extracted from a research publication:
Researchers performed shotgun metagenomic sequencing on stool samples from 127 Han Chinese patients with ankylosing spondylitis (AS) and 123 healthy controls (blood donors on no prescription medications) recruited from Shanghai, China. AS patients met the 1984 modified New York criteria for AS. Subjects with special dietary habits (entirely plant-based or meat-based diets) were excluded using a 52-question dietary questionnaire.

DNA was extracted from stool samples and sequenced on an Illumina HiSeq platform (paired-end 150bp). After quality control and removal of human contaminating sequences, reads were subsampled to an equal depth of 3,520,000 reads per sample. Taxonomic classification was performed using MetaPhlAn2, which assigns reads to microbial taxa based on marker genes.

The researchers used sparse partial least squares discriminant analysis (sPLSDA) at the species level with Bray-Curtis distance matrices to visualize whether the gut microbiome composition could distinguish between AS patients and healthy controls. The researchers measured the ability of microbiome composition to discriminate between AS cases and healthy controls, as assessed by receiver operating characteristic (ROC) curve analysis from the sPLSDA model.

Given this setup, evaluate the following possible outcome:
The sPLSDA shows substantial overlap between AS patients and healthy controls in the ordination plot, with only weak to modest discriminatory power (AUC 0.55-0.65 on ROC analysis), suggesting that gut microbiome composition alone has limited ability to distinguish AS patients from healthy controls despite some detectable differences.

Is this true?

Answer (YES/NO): NO